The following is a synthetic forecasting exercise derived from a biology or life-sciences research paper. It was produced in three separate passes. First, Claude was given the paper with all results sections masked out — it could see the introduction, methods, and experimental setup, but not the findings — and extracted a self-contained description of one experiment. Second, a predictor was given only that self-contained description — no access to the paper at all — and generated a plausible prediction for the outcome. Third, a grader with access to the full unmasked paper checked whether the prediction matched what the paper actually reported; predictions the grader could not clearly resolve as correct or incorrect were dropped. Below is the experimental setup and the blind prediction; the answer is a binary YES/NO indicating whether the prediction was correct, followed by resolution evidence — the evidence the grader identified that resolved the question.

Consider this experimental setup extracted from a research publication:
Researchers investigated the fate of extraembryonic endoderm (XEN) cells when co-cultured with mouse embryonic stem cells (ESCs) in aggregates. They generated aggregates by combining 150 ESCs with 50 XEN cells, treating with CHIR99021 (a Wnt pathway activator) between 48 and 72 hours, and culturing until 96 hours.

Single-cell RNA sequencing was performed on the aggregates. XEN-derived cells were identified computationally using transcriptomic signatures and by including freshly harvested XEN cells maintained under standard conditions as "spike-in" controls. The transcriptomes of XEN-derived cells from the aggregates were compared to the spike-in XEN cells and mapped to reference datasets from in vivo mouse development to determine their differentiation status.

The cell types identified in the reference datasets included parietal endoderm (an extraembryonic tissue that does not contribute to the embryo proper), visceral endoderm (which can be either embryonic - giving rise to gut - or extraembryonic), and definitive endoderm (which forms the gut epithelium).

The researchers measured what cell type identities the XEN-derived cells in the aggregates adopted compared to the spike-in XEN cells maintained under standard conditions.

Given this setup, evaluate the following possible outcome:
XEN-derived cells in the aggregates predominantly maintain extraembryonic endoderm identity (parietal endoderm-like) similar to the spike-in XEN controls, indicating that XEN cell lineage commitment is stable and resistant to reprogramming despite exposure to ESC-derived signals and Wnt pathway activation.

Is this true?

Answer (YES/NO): NO